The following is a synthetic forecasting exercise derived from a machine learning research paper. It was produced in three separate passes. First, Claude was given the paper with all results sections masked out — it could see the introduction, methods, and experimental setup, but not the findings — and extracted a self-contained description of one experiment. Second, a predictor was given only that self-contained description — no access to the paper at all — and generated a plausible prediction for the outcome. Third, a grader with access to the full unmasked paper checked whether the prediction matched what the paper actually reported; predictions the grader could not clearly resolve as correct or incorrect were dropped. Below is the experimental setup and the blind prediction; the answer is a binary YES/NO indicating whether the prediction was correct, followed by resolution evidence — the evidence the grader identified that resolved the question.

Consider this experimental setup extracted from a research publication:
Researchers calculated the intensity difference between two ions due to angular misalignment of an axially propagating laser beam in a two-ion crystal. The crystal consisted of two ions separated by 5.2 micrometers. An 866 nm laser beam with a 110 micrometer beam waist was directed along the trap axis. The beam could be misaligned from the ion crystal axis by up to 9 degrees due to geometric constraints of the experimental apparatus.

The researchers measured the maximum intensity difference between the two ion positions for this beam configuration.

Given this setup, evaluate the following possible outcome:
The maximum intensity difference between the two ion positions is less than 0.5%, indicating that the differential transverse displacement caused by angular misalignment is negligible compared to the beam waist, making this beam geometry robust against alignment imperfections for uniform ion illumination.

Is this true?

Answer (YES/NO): NO